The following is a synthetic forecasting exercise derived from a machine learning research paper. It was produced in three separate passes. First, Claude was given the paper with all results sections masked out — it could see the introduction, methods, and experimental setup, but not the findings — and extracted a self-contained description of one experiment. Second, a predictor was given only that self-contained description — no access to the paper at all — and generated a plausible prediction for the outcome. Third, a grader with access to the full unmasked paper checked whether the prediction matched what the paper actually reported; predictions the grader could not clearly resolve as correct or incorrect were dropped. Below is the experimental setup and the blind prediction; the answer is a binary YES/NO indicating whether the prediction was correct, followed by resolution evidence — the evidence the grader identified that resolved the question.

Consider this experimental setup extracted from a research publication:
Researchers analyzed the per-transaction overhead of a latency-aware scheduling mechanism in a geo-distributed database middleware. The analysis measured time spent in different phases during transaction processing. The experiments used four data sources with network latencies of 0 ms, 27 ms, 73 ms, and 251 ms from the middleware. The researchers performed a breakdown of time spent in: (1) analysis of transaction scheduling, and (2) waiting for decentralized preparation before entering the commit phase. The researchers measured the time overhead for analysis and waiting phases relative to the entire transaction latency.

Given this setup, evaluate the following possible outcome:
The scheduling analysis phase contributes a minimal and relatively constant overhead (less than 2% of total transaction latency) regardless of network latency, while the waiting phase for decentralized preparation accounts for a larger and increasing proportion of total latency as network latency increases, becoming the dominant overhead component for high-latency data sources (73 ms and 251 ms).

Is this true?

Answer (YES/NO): NO